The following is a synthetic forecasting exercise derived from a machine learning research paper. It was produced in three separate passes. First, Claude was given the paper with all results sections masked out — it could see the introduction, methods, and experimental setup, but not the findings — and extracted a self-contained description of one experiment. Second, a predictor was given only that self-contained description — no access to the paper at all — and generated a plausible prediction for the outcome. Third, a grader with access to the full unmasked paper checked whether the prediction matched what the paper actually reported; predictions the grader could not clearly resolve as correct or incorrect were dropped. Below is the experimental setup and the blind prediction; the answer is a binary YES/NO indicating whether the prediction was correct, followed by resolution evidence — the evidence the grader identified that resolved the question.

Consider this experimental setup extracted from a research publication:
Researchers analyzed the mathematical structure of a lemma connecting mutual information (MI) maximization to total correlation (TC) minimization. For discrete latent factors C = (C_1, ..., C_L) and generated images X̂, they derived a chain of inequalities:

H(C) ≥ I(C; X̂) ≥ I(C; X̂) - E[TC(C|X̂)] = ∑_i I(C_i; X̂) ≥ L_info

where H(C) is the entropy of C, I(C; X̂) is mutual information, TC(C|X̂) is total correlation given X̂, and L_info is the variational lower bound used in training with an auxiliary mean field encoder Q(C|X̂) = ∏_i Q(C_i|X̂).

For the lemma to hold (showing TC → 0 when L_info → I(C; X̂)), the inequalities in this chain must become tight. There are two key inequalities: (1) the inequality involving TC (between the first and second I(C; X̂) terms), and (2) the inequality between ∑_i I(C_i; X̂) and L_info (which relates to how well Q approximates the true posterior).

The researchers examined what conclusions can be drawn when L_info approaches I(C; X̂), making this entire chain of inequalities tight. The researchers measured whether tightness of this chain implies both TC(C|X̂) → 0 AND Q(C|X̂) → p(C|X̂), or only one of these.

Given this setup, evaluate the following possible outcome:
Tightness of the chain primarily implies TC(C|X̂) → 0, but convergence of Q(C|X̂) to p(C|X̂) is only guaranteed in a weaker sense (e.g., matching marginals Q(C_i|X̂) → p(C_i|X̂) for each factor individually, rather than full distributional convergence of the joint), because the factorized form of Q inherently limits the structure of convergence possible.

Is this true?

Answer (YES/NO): NO